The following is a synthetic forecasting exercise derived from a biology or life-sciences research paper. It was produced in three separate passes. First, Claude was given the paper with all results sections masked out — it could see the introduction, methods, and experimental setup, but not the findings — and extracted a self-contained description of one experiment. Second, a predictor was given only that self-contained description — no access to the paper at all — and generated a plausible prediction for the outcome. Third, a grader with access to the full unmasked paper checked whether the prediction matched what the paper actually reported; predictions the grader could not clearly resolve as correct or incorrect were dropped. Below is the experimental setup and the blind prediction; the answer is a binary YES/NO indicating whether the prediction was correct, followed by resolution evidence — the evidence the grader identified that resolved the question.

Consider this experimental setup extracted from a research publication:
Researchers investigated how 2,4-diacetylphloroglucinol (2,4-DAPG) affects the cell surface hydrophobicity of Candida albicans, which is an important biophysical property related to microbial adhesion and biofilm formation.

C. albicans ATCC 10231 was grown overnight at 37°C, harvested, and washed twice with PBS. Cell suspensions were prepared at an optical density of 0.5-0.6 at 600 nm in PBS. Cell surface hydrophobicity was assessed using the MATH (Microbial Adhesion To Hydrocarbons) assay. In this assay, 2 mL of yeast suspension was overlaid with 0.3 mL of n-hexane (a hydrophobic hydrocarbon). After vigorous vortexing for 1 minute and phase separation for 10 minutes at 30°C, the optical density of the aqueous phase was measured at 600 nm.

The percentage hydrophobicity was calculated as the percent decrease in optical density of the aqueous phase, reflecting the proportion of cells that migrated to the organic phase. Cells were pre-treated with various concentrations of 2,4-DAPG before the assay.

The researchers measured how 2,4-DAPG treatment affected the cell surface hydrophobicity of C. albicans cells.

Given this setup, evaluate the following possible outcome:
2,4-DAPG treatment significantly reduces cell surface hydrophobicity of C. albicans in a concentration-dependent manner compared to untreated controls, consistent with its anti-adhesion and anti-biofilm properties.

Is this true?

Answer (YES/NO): YES